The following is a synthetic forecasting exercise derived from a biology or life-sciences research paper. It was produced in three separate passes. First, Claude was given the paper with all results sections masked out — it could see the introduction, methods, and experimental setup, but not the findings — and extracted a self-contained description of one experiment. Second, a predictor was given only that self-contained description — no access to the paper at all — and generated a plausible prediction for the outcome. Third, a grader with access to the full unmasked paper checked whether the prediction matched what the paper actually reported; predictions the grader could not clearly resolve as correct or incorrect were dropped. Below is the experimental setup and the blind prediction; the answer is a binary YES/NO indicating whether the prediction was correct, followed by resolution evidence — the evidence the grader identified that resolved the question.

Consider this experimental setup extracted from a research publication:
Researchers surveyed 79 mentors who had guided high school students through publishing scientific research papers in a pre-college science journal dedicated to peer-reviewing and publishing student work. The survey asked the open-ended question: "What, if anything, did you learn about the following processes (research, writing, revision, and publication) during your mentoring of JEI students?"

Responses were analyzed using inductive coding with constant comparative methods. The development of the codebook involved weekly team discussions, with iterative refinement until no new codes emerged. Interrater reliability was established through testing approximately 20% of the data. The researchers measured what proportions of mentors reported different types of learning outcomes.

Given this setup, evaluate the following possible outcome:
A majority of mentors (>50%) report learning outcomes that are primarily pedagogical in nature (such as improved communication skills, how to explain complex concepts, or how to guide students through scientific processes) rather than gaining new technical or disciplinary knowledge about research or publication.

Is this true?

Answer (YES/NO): NO